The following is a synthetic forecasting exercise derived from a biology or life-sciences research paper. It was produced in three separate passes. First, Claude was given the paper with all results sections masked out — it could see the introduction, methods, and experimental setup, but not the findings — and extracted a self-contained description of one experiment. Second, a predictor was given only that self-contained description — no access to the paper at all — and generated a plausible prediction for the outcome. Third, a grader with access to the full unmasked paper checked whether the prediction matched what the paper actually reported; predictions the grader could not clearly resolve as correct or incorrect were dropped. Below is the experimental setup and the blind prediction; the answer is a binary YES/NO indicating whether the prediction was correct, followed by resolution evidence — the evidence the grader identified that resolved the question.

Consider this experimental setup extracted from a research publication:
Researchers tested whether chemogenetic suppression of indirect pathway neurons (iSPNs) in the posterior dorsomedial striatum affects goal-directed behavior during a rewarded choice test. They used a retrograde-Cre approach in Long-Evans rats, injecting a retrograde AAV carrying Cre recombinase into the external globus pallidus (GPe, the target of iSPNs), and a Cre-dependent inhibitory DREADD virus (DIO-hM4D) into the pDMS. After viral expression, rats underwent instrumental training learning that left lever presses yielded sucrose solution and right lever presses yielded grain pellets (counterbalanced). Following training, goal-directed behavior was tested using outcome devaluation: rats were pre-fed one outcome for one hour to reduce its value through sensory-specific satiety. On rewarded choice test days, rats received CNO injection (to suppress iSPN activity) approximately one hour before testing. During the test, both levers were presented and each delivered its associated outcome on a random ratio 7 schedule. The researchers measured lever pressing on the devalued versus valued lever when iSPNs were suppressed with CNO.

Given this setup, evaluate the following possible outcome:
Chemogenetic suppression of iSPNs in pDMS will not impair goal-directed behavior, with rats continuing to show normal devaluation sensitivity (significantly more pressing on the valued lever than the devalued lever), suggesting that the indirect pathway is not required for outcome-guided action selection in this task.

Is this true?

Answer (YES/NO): YES